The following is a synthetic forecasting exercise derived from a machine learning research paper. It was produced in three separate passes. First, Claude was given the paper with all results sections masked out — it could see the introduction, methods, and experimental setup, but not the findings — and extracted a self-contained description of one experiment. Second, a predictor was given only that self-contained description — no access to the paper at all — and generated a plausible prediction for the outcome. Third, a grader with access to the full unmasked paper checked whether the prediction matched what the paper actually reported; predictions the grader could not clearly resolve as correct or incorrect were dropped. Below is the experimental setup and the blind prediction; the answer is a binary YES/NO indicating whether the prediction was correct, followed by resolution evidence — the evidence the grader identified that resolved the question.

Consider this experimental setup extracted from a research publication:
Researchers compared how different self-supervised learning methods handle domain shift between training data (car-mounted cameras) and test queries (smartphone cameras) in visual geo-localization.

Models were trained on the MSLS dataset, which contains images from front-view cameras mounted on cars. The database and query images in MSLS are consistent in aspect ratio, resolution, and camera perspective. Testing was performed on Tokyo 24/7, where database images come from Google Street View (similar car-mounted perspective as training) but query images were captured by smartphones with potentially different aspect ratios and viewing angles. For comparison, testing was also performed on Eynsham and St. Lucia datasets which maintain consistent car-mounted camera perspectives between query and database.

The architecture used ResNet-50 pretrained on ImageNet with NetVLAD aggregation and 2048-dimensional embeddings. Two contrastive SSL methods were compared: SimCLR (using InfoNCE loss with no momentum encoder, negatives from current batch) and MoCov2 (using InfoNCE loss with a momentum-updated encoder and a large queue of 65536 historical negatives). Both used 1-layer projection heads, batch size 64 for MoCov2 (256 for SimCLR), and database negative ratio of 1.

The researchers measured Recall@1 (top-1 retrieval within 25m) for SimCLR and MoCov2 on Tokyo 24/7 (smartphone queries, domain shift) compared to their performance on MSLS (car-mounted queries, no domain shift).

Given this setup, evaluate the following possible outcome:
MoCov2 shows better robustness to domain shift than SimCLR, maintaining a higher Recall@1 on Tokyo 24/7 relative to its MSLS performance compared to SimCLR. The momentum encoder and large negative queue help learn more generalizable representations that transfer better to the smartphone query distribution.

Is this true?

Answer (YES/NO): YES